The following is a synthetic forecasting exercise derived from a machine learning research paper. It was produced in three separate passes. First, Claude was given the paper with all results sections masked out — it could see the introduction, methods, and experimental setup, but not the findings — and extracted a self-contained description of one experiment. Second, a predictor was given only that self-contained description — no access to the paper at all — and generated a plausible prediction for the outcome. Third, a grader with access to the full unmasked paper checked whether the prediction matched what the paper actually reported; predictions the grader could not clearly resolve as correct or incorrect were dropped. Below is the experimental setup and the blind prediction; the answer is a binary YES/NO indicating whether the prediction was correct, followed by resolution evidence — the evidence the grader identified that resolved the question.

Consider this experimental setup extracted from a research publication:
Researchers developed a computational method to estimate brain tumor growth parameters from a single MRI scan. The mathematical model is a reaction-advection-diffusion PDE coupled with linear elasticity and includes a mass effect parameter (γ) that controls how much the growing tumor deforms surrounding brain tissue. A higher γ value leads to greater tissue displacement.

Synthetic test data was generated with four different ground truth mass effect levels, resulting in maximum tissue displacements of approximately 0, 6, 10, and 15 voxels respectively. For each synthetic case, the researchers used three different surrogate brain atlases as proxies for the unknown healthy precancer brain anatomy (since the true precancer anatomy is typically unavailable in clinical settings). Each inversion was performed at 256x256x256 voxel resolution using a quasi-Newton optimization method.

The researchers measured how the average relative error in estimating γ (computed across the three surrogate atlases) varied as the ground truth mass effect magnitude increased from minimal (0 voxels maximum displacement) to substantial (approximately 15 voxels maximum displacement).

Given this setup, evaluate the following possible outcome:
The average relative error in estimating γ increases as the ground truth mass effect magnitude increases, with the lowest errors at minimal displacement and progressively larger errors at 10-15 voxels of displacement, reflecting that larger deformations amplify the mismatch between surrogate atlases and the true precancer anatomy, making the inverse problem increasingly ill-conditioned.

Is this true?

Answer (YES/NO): NO